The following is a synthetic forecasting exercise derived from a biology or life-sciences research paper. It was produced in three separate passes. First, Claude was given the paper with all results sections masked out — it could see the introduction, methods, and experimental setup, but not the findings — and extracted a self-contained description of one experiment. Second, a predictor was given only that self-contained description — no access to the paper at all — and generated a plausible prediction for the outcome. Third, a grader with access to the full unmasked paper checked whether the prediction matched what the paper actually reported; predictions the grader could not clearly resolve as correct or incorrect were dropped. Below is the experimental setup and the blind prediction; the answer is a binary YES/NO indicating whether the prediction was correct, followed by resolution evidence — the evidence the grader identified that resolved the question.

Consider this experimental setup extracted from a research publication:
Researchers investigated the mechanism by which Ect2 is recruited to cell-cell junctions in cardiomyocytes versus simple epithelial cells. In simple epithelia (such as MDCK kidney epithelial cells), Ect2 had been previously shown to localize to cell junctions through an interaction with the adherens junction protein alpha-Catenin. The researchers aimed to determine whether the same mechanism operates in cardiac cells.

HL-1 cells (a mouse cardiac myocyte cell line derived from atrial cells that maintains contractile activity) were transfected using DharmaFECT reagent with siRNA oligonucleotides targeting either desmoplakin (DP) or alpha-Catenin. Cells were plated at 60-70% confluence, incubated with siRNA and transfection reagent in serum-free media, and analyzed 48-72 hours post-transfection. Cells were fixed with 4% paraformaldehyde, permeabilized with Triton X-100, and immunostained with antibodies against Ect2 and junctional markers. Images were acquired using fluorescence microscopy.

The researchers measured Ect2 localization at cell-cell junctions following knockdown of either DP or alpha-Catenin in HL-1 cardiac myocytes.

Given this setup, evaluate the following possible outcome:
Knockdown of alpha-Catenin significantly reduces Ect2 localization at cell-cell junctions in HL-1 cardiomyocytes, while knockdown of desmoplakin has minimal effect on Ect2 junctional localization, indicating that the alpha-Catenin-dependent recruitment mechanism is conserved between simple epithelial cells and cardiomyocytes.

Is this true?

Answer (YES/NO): NO